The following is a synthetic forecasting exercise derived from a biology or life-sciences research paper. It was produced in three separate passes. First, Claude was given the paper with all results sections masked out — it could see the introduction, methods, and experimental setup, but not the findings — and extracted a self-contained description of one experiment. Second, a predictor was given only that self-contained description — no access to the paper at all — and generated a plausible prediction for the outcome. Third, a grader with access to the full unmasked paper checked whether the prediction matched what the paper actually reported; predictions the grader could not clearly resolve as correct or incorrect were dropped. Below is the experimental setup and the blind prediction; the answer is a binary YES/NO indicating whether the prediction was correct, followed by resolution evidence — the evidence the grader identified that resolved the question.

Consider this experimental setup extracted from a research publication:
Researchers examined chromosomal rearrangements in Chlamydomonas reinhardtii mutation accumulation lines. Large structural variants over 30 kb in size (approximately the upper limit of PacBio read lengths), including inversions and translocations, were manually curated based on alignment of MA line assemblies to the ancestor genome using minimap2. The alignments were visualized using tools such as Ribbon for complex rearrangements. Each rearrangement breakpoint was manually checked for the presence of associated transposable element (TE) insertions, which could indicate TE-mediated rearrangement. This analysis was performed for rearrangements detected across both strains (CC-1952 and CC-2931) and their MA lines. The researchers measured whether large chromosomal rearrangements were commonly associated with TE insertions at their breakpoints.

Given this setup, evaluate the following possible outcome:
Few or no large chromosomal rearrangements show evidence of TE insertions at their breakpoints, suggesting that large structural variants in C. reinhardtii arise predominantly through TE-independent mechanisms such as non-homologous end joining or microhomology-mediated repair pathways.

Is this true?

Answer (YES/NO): NO